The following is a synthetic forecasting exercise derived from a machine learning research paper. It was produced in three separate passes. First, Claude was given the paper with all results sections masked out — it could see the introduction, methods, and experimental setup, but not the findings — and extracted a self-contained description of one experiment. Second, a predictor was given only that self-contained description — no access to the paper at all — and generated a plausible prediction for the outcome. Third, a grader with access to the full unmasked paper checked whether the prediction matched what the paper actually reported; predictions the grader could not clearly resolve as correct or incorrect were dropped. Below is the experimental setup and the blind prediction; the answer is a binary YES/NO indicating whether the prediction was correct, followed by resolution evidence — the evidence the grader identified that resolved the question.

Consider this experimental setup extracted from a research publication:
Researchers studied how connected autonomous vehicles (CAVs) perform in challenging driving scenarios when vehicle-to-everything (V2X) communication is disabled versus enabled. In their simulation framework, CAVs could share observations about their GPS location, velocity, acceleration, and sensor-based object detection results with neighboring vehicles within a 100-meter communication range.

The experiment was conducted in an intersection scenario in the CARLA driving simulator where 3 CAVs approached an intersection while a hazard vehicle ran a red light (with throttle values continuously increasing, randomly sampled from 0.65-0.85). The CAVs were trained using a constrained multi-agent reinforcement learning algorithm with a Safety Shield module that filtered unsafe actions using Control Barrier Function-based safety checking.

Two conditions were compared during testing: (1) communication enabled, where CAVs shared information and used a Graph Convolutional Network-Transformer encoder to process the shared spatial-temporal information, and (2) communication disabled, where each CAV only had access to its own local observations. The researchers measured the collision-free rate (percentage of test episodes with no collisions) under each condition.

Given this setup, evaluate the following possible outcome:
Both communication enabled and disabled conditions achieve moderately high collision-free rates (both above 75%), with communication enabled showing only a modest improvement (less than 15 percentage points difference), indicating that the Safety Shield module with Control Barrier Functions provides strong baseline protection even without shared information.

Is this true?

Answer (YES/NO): NO